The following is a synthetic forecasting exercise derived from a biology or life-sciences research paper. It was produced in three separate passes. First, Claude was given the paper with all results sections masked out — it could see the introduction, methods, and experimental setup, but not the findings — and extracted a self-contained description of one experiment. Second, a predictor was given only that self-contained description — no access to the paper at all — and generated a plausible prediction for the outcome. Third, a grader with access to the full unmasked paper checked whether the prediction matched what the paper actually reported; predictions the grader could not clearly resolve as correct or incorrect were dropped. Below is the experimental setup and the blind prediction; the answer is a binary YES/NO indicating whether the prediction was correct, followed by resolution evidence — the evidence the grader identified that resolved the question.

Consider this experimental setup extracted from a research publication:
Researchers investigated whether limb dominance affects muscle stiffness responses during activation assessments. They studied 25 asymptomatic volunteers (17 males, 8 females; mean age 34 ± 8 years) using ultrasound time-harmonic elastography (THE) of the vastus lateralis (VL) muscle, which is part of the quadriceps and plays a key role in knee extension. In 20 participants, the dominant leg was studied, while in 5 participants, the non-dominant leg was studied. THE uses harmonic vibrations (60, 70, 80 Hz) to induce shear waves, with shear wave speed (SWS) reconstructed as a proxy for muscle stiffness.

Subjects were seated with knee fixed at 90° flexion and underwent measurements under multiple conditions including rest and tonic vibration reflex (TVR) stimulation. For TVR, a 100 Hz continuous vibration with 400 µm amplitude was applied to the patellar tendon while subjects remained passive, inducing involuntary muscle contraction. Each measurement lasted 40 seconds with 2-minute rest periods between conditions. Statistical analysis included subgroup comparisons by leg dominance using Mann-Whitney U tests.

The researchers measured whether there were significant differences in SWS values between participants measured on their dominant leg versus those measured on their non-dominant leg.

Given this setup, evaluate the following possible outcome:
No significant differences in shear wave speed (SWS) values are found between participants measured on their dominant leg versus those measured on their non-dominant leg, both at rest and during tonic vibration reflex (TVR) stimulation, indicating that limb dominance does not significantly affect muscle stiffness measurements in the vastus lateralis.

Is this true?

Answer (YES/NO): YES